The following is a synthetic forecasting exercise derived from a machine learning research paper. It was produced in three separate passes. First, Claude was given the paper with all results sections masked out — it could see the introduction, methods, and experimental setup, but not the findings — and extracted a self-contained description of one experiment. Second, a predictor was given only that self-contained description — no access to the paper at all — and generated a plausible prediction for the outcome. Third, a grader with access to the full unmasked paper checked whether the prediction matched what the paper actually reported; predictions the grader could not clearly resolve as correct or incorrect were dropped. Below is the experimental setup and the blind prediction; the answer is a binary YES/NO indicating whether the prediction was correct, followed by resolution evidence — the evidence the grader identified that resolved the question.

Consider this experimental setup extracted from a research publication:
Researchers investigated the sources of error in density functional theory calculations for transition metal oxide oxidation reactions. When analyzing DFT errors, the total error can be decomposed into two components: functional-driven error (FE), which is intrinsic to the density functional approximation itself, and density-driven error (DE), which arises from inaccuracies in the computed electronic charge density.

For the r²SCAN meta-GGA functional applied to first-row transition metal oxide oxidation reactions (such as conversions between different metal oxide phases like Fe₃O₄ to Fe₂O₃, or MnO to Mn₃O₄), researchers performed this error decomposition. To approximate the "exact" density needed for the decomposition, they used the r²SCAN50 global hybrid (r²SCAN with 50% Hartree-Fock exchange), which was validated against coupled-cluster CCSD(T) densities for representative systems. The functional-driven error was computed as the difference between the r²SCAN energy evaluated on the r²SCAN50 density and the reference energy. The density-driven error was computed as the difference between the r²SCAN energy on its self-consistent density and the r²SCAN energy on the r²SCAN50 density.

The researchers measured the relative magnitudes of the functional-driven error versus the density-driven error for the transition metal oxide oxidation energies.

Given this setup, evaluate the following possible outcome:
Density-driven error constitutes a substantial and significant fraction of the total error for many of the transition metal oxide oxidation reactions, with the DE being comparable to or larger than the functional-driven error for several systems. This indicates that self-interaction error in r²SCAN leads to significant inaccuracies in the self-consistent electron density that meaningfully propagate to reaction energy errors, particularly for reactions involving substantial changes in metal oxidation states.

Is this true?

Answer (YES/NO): NO